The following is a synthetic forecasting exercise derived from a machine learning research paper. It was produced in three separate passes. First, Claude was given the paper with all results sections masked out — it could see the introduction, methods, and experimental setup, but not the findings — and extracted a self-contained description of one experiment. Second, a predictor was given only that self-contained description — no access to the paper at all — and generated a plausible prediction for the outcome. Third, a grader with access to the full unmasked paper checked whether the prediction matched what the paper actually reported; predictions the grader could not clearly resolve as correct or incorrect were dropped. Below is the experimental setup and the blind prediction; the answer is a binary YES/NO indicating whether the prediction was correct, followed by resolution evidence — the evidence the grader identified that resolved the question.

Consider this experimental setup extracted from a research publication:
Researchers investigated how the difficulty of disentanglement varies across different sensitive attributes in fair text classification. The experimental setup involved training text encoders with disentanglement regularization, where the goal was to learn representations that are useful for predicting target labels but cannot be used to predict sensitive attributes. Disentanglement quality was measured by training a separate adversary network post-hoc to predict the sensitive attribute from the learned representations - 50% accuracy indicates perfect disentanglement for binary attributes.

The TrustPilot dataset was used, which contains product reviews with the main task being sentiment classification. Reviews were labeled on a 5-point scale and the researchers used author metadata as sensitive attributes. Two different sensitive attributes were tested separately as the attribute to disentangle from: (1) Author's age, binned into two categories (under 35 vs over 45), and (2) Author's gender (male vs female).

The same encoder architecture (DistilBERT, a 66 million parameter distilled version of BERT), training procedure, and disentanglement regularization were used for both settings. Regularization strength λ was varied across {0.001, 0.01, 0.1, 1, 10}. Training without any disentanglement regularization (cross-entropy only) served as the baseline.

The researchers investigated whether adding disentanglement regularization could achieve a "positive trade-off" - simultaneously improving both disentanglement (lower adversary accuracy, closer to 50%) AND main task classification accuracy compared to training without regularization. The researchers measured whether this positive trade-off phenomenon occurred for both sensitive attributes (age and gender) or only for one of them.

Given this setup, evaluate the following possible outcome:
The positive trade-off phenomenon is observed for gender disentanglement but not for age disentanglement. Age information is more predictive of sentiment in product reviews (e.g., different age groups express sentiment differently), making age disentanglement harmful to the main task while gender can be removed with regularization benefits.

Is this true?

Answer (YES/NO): NO